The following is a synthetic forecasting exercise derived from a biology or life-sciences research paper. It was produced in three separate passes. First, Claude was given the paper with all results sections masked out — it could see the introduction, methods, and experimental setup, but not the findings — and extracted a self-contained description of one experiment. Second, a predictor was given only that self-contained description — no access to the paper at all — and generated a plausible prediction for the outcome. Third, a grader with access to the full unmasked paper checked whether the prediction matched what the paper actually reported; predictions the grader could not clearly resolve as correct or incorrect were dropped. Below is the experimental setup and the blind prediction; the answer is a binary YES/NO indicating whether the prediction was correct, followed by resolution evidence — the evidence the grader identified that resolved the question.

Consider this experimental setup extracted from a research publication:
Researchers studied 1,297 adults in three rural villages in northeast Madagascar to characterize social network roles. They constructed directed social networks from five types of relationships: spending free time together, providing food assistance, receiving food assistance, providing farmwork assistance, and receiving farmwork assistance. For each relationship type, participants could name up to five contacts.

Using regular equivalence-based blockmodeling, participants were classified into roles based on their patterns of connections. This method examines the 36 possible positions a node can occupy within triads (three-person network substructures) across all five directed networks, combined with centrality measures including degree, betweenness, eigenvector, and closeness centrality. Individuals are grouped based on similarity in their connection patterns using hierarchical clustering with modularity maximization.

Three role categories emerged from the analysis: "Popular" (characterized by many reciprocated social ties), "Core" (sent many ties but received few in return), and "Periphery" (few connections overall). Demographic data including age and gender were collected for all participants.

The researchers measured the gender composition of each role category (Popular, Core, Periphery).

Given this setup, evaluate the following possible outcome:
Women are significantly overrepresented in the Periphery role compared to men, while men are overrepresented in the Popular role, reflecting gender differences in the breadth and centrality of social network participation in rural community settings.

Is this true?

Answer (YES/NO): NO